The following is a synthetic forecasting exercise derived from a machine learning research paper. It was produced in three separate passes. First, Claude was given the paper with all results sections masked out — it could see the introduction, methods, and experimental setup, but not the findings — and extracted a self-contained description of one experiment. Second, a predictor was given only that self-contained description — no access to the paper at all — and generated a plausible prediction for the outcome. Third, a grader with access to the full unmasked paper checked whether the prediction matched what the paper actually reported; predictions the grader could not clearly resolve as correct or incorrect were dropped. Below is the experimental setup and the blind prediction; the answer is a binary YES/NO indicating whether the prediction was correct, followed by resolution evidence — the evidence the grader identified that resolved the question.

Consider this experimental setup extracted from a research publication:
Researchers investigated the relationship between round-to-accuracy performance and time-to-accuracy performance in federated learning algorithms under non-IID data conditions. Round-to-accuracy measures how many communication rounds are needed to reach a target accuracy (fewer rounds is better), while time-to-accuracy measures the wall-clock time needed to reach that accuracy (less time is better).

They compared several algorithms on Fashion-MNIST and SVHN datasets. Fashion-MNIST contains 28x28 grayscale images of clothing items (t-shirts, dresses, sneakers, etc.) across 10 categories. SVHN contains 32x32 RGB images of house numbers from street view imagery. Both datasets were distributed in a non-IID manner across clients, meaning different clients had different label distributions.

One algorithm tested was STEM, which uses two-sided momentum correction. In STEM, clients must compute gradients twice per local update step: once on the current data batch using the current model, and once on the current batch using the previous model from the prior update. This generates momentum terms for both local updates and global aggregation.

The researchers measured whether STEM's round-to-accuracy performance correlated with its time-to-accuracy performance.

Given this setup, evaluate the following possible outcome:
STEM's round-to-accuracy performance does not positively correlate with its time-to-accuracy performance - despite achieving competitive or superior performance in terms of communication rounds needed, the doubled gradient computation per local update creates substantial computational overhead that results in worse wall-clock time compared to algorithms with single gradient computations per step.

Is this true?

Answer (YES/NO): YES